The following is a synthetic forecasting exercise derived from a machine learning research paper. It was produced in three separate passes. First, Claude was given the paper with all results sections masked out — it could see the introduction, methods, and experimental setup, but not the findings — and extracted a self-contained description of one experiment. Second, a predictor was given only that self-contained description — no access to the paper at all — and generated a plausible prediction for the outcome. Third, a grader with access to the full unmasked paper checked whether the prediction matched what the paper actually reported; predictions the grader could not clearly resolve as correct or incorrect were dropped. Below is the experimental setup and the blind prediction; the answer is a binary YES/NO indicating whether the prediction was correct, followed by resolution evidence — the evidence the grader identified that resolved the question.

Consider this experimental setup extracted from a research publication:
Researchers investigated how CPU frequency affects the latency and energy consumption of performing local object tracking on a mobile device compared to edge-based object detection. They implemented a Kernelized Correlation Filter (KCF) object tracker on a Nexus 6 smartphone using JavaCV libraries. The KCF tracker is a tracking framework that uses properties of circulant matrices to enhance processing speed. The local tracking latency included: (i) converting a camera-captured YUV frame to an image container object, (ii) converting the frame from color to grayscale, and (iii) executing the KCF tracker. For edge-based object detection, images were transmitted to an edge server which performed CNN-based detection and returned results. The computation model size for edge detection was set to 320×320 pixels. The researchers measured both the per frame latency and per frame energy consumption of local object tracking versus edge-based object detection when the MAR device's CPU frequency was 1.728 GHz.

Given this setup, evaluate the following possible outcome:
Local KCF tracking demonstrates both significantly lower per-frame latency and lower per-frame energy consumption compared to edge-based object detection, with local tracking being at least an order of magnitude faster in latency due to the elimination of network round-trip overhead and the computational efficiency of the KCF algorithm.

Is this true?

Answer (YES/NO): YES